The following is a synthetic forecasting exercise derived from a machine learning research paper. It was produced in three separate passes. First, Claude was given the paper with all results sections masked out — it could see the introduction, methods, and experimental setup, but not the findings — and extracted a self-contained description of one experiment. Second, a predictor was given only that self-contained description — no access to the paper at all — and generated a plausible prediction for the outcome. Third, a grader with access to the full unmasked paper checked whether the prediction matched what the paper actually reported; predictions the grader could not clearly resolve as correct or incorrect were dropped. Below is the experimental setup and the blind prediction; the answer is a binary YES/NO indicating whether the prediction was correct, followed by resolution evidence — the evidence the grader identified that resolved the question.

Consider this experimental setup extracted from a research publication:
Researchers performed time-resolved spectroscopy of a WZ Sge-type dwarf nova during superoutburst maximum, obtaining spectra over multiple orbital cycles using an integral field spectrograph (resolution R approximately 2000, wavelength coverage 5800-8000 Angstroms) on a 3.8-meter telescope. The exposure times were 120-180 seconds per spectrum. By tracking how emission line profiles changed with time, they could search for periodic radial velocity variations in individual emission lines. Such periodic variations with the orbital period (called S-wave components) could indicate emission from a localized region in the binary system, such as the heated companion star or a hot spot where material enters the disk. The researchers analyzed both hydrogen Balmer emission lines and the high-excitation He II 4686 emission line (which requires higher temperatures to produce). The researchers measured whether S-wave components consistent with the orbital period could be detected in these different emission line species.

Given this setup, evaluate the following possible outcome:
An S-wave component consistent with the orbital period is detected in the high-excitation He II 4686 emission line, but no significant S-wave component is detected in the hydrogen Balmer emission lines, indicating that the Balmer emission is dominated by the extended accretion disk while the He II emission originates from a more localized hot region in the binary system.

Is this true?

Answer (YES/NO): NO